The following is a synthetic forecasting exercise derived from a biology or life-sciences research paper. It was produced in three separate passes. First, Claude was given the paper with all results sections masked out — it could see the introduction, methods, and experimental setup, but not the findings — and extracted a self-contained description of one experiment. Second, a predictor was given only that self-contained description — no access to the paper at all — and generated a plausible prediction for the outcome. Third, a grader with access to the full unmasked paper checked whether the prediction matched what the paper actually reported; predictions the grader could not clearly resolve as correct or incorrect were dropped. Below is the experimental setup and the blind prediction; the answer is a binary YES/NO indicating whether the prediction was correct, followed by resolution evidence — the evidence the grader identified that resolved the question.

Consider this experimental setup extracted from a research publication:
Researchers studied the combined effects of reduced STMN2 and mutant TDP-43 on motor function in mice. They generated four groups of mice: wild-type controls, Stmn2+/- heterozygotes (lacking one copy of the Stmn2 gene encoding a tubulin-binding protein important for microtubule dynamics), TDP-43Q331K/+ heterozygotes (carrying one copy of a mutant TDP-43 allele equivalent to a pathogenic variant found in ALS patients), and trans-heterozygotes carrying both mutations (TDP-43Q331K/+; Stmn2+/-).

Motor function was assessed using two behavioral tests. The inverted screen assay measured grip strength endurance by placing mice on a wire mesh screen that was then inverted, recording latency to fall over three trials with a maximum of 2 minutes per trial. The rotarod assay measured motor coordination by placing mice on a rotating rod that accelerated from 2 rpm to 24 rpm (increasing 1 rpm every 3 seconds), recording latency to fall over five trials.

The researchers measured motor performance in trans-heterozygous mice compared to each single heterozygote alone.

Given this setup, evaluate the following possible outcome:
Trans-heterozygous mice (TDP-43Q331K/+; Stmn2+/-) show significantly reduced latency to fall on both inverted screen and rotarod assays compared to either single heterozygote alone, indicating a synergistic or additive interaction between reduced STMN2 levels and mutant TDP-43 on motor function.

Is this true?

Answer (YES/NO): NO